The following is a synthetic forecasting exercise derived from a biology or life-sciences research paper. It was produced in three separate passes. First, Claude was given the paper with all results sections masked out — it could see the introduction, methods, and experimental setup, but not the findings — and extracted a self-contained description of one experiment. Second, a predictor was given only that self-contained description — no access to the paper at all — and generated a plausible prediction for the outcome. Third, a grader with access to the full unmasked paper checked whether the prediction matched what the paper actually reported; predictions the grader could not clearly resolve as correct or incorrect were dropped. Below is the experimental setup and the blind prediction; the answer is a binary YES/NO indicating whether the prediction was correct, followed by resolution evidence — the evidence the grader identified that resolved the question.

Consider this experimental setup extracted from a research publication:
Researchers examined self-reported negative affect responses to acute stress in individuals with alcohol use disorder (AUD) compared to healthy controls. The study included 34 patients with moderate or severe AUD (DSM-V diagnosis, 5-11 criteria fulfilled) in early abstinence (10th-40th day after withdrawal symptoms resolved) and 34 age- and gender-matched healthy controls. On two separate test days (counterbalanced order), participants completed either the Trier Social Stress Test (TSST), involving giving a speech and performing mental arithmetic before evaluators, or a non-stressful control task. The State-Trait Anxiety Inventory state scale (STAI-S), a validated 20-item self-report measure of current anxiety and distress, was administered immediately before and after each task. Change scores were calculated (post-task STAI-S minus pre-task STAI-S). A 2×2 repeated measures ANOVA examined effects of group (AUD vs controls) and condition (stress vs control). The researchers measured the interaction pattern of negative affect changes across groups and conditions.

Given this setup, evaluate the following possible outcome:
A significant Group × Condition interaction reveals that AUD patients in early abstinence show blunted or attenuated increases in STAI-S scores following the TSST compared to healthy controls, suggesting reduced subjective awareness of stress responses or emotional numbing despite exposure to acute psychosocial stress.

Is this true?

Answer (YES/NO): NO